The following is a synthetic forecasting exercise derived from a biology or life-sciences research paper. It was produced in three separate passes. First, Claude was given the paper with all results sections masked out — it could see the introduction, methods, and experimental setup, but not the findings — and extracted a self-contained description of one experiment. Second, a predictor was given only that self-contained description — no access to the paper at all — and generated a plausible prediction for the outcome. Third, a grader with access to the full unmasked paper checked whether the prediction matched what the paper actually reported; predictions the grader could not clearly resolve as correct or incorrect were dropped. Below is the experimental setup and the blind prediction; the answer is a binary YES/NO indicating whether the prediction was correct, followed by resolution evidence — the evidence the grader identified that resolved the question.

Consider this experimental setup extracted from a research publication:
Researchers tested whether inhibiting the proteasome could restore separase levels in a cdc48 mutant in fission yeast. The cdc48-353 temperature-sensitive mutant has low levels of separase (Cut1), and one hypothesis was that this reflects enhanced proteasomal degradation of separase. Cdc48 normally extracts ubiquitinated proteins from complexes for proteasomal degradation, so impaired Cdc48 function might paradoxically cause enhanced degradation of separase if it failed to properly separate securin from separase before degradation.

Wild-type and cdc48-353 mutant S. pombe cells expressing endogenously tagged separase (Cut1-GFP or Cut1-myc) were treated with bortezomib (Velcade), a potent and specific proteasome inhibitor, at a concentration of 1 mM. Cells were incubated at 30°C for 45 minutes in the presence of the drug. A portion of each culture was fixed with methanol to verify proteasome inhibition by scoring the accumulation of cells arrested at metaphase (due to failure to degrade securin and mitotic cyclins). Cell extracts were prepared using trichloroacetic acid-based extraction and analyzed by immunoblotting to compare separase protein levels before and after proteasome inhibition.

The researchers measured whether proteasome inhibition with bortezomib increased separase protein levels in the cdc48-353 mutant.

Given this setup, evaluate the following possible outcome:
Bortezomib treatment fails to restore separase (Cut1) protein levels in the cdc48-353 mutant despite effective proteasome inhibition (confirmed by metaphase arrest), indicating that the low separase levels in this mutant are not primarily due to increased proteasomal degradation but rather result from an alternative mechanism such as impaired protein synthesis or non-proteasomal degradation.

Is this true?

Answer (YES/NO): YES